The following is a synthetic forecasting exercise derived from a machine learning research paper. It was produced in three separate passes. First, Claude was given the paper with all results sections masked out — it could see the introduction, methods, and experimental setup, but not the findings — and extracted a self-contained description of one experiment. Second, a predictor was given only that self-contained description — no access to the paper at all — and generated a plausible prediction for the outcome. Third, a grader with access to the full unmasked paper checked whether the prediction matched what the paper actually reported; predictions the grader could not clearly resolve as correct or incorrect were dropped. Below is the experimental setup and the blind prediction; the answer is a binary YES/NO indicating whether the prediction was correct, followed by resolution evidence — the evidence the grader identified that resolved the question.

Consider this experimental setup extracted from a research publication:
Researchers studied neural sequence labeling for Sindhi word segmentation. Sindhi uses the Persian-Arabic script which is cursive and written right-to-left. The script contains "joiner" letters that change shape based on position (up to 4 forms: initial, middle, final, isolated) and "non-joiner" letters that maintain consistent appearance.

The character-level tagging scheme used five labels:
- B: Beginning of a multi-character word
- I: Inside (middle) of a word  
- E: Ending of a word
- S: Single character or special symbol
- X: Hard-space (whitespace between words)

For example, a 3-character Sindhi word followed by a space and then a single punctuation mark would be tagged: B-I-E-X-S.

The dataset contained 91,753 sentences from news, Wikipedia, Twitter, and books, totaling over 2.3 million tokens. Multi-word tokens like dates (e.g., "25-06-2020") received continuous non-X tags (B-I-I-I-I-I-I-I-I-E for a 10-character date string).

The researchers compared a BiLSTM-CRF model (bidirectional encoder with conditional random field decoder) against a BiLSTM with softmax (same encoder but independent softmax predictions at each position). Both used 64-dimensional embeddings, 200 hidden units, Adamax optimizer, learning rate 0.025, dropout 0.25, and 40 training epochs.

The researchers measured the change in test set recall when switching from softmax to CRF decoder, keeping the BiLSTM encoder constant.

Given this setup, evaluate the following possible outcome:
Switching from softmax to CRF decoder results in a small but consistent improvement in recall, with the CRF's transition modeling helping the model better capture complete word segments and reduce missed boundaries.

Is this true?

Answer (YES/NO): YES